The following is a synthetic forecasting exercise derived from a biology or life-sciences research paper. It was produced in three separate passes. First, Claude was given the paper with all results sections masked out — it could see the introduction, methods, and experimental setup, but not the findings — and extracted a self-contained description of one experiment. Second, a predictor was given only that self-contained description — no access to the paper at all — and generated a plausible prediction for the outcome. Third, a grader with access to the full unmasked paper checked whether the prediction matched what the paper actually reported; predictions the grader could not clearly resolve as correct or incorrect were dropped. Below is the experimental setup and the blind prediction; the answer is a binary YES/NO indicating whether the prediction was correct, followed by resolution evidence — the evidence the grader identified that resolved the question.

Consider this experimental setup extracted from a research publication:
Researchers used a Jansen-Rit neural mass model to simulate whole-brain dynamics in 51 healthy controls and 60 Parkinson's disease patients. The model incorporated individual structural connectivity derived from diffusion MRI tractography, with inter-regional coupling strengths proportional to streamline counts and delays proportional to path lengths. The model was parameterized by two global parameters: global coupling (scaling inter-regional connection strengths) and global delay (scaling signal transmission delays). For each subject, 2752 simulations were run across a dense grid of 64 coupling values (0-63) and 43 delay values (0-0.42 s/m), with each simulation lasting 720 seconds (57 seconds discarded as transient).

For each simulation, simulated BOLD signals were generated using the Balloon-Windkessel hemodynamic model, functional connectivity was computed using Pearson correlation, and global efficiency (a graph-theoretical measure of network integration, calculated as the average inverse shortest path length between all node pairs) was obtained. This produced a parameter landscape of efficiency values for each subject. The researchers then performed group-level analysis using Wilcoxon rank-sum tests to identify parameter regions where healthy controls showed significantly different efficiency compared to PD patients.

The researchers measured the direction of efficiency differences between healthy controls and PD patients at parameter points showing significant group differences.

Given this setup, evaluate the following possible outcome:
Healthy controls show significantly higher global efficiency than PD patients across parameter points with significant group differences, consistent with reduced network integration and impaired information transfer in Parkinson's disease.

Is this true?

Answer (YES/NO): YES